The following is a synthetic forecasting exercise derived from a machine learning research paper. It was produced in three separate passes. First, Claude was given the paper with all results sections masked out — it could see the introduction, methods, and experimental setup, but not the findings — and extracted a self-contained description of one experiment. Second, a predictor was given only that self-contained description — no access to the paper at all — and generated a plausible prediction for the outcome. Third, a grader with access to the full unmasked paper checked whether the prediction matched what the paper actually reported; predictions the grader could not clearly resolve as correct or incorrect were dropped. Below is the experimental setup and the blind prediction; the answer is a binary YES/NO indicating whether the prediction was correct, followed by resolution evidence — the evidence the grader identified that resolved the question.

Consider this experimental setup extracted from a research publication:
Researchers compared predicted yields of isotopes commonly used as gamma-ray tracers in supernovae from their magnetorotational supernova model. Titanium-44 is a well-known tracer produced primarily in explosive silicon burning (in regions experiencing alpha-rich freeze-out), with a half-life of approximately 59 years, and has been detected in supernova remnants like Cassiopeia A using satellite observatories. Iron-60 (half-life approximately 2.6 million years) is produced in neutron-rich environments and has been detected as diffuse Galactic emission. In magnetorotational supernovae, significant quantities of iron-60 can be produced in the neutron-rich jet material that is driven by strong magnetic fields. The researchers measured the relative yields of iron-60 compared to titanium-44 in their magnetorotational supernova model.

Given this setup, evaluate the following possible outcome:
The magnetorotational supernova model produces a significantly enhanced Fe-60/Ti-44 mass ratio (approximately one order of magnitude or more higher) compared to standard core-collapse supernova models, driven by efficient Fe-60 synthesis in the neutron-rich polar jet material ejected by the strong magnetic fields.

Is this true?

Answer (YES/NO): YES